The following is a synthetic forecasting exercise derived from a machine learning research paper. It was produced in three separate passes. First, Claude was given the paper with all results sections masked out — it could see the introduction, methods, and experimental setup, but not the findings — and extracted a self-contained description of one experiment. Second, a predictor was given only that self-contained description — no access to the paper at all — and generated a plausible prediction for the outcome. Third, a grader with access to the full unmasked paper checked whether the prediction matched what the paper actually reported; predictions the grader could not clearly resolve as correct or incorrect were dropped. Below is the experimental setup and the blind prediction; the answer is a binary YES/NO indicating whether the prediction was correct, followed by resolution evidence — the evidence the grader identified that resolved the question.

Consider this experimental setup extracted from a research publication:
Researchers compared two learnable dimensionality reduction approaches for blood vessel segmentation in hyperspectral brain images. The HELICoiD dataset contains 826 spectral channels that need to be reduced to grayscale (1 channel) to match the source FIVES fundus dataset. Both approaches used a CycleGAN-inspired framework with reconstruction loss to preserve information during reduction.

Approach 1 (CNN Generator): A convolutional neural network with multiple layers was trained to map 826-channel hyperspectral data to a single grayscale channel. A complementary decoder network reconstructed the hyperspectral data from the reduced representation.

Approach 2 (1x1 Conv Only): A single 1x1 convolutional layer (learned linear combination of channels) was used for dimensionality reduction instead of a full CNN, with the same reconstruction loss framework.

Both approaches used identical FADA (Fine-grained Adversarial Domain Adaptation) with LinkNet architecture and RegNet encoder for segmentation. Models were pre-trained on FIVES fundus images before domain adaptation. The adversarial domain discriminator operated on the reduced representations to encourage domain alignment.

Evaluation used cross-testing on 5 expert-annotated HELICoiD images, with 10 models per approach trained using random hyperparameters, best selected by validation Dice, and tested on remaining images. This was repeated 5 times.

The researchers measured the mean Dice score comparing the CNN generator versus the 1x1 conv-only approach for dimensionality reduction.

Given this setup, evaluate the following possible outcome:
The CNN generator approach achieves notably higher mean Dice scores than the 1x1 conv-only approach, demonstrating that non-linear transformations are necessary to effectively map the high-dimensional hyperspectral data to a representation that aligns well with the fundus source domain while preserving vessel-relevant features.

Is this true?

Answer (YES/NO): NO